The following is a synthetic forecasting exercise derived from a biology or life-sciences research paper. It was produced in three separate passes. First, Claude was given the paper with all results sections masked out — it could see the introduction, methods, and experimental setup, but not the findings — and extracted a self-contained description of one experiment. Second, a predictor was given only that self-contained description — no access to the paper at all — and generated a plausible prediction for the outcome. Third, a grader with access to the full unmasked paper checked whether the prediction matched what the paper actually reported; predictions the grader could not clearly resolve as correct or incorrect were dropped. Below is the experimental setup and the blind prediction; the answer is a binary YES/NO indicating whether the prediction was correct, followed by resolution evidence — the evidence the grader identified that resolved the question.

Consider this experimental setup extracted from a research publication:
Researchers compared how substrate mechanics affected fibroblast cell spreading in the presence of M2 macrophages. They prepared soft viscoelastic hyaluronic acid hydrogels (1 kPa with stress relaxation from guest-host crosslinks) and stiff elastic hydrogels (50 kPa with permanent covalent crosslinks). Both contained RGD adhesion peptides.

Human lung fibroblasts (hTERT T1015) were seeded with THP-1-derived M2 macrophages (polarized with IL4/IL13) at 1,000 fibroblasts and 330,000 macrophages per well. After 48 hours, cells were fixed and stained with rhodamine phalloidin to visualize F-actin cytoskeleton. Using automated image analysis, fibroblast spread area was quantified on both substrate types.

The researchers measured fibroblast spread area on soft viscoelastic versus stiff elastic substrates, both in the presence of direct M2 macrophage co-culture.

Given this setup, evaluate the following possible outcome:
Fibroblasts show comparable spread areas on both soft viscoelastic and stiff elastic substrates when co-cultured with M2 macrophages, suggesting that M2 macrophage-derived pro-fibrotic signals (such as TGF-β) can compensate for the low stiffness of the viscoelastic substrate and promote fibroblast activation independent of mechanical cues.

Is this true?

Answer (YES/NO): YES